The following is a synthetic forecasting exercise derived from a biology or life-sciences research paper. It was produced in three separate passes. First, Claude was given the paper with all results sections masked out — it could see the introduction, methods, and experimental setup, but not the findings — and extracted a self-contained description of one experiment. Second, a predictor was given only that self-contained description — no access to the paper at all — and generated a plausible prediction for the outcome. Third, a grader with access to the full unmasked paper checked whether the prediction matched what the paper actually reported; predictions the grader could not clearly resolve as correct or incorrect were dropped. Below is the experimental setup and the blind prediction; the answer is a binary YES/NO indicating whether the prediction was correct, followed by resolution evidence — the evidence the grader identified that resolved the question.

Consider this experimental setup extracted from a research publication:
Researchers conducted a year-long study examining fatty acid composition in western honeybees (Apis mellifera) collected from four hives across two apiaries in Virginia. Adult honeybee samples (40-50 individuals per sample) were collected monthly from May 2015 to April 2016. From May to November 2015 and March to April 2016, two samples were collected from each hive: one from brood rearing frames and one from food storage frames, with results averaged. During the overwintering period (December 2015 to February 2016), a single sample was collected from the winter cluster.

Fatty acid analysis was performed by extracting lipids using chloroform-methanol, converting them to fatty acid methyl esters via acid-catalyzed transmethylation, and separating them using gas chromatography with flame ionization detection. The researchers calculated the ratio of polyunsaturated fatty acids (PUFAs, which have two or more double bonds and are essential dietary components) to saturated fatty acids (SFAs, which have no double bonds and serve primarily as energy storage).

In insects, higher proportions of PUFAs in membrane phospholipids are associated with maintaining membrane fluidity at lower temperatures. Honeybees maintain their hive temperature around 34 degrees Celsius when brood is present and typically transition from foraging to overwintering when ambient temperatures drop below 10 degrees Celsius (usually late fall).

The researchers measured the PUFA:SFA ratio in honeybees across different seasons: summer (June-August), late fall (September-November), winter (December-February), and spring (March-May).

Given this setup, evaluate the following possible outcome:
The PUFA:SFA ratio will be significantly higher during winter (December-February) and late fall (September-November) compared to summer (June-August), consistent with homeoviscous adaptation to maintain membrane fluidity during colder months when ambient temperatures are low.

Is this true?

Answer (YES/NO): NO